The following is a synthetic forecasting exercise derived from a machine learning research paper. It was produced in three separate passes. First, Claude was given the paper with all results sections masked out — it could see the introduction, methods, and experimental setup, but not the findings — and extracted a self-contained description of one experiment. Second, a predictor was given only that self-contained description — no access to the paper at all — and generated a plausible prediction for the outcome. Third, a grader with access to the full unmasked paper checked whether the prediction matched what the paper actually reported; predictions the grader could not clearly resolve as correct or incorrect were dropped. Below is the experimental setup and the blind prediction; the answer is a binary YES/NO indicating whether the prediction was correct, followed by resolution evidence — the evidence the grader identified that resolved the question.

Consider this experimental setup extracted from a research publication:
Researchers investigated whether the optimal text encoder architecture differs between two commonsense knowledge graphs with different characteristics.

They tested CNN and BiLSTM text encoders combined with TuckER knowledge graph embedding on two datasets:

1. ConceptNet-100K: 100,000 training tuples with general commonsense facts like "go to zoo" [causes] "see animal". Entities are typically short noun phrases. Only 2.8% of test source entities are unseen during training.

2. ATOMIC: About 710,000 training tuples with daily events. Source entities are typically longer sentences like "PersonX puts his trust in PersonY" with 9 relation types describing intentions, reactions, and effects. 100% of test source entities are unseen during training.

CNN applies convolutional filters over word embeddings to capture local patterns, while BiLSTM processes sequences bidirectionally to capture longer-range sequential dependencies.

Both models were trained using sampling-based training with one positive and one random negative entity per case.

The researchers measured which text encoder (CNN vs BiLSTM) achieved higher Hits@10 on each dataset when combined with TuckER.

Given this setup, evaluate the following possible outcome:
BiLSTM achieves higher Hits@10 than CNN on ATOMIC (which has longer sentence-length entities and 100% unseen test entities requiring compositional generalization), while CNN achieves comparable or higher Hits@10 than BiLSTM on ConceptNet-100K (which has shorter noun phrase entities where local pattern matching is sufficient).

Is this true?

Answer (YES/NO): YES